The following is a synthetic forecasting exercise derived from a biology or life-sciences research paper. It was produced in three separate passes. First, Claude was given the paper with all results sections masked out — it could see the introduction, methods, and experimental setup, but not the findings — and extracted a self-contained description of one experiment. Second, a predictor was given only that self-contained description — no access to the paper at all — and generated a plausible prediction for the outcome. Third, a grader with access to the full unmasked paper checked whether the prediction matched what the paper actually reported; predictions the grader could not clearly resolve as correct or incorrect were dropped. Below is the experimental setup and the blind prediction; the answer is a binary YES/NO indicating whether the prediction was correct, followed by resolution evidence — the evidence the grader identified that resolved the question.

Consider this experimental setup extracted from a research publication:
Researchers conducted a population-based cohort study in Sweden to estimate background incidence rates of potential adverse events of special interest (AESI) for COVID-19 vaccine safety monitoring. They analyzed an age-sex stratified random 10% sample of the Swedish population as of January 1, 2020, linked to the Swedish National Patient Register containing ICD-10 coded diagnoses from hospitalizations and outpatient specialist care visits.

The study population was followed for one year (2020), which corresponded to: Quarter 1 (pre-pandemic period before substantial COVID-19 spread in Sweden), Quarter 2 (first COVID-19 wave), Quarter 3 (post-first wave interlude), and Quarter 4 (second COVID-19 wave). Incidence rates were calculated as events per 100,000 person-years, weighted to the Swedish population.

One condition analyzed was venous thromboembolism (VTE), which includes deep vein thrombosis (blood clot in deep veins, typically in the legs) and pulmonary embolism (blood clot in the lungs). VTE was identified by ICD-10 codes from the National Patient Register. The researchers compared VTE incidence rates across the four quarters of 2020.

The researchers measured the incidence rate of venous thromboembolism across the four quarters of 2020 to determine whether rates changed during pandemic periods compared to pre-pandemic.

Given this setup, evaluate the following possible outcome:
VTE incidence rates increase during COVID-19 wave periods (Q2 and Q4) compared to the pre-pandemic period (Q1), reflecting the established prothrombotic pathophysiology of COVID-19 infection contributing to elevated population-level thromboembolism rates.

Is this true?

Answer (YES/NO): NO